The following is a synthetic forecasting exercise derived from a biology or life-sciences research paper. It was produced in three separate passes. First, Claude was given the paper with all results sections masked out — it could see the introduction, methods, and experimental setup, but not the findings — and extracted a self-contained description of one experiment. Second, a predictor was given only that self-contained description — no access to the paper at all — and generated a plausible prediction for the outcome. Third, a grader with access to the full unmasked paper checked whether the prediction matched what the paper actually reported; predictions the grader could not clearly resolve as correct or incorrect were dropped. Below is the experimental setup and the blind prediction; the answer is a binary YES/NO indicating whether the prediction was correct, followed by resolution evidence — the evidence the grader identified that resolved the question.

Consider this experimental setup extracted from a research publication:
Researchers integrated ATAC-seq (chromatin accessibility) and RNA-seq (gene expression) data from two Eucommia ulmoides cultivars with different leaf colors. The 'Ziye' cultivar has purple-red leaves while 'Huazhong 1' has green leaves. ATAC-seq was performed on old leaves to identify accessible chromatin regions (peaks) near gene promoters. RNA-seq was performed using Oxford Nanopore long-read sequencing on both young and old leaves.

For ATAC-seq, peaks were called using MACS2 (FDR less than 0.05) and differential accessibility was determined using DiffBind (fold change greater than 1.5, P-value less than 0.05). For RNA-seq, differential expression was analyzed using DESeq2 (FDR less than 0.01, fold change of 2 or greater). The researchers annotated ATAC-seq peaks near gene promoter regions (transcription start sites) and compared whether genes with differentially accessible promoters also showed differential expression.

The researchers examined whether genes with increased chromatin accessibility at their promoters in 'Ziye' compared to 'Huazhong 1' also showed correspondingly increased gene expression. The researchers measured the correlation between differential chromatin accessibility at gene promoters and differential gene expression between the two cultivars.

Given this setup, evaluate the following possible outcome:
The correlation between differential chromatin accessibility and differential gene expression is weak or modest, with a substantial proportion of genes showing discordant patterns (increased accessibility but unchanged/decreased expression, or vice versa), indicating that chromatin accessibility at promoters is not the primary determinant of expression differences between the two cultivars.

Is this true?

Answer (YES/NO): NO